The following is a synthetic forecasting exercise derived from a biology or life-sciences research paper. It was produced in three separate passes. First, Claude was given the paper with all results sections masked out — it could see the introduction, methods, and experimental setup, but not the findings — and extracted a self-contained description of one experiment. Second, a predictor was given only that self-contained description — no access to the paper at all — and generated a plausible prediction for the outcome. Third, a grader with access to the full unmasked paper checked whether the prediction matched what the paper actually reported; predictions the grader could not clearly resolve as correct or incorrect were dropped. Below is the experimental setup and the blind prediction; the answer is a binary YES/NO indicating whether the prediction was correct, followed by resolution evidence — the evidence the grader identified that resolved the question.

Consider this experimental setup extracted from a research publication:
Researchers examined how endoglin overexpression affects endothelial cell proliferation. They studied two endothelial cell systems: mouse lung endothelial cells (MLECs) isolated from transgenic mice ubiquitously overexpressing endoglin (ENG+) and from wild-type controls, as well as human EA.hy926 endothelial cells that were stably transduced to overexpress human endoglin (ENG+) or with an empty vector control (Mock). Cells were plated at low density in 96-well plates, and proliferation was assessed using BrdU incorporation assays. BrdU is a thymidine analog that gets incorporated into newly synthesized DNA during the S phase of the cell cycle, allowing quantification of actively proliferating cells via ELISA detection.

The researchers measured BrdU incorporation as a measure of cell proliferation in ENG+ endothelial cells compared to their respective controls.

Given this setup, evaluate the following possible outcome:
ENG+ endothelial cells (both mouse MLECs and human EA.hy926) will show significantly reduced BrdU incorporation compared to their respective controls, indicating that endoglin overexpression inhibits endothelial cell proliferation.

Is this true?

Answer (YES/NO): YES